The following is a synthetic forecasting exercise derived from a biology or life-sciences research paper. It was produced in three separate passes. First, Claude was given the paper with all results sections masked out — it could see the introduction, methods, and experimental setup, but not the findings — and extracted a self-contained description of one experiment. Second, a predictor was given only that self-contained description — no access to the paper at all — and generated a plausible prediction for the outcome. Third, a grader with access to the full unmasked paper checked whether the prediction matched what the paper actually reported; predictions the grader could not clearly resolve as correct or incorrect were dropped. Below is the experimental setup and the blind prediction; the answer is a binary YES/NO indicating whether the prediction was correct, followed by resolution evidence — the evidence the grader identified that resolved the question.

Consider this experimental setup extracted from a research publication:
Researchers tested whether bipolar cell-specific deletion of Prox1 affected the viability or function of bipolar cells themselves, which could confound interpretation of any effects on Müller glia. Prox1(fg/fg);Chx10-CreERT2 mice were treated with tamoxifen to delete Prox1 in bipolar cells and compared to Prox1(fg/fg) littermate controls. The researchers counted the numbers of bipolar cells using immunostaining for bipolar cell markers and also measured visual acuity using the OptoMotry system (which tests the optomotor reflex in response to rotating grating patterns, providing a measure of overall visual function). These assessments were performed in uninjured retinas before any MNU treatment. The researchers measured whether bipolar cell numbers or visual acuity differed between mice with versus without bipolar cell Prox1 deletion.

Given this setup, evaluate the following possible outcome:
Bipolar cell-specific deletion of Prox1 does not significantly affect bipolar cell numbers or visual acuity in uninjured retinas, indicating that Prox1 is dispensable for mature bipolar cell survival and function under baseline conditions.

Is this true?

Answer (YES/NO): YES